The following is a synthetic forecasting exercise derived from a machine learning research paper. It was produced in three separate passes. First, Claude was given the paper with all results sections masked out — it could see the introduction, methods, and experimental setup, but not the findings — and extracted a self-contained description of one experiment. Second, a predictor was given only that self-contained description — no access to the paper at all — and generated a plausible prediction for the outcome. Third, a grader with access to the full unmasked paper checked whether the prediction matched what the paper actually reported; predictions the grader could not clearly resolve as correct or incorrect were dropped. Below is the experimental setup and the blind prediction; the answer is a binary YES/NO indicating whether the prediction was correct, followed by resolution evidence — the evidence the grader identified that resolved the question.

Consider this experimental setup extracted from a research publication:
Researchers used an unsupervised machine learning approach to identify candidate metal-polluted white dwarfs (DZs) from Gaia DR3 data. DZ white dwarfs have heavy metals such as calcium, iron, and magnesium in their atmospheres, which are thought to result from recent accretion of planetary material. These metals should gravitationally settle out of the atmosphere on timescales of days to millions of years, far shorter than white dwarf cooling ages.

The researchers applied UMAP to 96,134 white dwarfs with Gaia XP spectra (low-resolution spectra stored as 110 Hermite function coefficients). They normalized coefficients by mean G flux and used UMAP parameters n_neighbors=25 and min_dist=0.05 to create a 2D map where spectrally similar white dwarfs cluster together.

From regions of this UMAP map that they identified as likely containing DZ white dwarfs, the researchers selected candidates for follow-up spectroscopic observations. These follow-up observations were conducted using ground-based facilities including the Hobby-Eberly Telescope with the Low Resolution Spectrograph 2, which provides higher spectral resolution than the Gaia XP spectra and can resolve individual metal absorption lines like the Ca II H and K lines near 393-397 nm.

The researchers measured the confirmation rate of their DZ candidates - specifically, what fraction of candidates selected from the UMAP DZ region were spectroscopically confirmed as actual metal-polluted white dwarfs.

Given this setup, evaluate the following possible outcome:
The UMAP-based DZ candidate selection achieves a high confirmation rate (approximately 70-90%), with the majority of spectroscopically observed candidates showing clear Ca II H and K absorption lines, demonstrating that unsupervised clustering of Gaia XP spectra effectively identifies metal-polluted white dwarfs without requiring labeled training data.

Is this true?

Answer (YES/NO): NO